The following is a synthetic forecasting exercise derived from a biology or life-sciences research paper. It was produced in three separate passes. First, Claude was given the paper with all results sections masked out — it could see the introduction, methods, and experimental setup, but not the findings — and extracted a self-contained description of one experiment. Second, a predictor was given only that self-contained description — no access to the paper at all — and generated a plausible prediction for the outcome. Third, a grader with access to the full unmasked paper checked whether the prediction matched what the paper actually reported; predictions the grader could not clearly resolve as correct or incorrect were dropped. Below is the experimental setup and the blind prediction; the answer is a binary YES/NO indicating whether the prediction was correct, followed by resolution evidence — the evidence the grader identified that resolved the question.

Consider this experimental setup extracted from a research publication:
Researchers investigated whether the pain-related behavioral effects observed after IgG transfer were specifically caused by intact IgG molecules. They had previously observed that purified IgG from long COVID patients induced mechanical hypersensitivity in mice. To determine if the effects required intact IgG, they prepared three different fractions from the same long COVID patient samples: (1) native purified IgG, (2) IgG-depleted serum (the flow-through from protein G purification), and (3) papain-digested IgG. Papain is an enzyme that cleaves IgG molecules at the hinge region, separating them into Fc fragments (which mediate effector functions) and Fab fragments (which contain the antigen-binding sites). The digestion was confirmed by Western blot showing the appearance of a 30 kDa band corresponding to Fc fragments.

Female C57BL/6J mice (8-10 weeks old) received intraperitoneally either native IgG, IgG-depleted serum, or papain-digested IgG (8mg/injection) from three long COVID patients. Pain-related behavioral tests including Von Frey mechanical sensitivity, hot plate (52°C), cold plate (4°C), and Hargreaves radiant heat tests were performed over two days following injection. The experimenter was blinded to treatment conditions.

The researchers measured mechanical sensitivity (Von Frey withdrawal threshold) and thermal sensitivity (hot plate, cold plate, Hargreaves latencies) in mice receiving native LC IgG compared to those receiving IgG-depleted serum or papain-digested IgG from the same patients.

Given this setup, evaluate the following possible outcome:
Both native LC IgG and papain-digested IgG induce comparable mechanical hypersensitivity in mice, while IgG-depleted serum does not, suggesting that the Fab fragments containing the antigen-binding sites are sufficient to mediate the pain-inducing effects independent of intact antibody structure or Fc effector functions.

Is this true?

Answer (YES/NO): NO